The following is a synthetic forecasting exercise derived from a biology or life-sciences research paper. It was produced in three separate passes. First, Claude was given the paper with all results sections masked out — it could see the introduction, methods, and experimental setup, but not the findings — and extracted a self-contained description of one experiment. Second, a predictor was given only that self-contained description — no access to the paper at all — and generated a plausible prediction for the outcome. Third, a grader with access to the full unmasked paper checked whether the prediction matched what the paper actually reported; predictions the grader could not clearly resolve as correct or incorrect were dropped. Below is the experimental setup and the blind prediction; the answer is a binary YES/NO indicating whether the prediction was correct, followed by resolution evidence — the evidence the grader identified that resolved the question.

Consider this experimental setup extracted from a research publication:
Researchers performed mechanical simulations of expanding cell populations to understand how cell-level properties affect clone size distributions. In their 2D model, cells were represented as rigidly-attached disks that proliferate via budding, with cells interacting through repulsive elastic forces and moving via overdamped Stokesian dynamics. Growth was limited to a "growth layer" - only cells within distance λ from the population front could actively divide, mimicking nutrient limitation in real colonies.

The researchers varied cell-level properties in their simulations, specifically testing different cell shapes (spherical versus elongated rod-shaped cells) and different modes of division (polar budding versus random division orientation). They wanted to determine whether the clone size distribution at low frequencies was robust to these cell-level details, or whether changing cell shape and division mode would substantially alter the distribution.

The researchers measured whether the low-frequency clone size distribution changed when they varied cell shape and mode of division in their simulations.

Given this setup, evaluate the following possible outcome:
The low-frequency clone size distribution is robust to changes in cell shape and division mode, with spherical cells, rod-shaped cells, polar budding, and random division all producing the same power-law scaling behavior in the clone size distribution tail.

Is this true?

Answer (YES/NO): YES